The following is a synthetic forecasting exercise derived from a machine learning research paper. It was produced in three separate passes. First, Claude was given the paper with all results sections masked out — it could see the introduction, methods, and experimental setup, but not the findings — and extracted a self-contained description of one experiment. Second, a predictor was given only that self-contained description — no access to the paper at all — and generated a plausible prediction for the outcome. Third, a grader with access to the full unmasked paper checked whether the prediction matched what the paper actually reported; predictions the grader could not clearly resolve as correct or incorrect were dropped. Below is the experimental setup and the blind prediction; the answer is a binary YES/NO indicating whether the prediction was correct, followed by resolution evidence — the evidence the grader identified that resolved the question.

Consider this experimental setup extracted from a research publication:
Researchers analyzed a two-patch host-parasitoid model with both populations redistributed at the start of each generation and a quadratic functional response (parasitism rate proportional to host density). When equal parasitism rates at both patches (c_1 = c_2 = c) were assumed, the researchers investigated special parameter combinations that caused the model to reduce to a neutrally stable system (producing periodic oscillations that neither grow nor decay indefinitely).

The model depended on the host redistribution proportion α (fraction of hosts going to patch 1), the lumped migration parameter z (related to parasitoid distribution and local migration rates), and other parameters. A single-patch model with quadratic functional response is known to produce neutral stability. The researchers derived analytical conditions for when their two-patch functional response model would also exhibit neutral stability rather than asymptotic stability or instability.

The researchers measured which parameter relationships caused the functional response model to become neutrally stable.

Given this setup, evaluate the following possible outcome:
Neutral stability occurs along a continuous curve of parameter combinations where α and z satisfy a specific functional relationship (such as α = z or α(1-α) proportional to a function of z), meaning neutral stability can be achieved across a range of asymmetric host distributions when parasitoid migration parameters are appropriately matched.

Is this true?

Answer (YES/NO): YES